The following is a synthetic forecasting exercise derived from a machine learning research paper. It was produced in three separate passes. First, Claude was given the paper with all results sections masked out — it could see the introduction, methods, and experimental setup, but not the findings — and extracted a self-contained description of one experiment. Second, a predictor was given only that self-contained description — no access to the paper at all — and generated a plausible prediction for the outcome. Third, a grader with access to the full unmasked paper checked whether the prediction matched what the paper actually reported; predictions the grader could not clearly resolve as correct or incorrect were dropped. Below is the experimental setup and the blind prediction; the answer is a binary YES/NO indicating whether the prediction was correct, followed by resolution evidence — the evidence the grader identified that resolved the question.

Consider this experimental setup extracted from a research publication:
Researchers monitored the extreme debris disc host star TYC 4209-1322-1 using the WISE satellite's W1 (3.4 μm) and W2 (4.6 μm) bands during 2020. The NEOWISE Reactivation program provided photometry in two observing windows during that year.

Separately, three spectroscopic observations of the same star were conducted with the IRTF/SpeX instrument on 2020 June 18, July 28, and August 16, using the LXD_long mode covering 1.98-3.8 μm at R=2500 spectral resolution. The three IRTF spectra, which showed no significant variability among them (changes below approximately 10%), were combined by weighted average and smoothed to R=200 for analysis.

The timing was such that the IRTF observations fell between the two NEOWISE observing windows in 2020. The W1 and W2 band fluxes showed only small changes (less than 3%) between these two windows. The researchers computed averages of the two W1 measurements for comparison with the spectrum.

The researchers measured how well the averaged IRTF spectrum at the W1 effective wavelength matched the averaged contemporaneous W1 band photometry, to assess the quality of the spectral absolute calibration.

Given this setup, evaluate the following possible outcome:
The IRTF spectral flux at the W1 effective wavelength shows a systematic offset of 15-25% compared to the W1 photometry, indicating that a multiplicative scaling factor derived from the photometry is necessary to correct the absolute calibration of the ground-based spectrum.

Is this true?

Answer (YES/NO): NO